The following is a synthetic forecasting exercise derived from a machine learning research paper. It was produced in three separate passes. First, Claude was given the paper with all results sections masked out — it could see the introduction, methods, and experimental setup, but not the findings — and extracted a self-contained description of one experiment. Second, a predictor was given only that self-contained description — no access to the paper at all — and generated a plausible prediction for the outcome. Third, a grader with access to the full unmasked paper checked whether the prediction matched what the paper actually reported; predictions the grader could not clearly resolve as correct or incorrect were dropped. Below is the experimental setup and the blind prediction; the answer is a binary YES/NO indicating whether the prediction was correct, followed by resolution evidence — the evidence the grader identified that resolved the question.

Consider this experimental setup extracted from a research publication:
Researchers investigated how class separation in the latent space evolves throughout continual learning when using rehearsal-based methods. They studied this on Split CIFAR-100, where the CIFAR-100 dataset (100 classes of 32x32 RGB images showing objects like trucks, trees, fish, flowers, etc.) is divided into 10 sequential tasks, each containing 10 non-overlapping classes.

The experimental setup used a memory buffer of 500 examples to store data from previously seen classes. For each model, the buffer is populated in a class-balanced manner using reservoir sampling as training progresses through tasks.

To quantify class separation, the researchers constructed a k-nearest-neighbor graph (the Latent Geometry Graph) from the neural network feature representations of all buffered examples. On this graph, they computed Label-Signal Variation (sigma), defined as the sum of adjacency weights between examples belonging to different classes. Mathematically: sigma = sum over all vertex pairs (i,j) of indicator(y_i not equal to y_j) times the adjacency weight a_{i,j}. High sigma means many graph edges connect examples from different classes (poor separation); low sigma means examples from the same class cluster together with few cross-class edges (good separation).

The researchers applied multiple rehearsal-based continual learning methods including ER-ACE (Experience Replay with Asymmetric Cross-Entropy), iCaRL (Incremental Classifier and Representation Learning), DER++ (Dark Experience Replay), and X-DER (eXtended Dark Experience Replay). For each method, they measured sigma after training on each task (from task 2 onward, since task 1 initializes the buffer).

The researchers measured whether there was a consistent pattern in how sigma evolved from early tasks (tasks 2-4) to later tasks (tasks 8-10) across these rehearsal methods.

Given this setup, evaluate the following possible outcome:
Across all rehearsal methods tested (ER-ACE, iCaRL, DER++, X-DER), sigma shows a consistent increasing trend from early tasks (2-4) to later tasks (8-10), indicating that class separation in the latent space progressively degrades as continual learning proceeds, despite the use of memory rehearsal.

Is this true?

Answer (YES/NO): YES